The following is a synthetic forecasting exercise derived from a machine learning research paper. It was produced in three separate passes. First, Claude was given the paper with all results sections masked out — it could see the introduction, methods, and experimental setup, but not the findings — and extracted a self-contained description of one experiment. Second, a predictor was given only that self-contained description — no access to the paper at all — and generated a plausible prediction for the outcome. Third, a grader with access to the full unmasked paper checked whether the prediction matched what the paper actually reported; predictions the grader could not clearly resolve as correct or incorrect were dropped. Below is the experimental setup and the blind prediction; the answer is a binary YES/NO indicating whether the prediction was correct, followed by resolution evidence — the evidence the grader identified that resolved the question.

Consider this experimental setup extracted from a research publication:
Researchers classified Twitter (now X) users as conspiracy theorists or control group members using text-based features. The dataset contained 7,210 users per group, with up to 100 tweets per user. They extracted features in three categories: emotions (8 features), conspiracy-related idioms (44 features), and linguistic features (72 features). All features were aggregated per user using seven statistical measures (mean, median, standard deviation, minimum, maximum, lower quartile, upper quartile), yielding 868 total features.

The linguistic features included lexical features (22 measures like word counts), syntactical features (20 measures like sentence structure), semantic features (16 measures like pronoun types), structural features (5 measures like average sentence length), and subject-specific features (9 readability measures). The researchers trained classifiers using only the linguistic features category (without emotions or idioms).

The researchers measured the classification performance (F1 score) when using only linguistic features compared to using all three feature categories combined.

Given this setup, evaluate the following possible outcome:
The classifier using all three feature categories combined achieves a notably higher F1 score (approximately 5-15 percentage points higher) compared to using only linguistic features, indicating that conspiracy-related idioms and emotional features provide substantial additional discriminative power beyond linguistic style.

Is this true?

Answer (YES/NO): NO